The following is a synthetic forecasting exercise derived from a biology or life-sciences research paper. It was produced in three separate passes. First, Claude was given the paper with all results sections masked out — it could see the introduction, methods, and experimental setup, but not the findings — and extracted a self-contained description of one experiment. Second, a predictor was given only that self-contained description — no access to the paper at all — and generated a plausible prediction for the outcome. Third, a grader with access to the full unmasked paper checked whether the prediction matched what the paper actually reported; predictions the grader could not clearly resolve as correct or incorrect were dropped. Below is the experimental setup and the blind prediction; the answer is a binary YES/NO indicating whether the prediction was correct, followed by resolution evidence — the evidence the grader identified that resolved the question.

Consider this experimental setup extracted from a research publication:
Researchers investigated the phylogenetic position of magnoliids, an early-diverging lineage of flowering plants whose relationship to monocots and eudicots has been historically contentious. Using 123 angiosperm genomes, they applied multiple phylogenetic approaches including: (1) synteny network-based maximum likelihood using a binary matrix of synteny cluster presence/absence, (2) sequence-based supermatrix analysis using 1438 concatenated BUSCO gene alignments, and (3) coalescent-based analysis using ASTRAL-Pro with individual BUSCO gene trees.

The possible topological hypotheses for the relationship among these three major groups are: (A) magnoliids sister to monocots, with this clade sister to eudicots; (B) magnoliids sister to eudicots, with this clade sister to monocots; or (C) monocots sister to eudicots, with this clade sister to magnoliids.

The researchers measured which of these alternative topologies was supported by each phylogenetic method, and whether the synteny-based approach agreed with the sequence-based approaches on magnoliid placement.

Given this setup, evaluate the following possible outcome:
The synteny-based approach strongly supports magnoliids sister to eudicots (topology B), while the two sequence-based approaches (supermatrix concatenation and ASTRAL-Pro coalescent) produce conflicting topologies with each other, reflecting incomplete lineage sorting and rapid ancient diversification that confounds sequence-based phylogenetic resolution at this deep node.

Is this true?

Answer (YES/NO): NO